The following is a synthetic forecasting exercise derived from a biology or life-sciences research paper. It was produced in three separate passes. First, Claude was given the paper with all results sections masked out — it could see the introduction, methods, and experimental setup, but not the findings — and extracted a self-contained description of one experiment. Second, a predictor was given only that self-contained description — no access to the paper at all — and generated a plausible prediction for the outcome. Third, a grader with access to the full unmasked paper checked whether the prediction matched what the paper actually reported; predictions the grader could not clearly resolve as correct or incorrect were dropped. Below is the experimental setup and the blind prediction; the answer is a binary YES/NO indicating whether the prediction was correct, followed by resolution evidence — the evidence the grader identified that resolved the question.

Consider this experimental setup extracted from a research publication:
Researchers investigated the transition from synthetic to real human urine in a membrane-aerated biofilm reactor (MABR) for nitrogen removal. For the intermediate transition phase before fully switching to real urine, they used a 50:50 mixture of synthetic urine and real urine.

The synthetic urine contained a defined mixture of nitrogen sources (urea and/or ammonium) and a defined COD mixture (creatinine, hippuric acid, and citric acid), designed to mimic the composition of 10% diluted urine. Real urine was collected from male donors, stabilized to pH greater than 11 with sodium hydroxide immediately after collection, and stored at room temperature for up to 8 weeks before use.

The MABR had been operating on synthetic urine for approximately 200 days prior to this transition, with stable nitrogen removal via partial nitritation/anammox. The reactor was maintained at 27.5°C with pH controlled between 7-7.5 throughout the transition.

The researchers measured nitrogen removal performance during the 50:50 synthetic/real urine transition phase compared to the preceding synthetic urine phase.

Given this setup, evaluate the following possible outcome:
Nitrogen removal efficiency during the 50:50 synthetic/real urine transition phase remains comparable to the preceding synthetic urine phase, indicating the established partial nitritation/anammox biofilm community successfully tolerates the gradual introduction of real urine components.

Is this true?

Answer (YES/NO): YES